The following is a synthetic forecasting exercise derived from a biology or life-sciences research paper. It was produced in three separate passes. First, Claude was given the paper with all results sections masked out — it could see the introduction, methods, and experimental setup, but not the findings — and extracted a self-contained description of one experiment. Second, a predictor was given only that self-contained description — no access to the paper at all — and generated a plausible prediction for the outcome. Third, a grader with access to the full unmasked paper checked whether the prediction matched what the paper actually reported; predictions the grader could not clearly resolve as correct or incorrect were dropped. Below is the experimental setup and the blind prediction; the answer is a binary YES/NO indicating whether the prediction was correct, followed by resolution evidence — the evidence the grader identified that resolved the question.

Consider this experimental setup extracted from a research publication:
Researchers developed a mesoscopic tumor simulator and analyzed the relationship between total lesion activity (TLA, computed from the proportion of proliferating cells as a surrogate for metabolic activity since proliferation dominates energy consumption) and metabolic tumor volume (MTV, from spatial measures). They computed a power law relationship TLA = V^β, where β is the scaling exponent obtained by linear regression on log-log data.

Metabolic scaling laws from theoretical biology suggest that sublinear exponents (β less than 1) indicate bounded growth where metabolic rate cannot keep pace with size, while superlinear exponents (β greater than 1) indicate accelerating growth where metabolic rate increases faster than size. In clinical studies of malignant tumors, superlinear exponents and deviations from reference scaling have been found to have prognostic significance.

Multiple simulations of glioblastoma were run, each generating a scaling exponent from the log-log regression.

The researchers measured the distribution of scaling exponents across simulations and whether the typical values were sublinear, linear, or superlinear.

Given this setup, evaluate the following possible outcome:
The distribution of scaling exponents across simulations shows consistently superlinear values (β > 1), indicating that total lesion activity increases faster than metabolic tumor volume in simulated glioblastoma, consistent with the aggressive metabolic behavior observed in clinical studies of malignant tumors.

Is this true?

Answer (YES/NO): YES